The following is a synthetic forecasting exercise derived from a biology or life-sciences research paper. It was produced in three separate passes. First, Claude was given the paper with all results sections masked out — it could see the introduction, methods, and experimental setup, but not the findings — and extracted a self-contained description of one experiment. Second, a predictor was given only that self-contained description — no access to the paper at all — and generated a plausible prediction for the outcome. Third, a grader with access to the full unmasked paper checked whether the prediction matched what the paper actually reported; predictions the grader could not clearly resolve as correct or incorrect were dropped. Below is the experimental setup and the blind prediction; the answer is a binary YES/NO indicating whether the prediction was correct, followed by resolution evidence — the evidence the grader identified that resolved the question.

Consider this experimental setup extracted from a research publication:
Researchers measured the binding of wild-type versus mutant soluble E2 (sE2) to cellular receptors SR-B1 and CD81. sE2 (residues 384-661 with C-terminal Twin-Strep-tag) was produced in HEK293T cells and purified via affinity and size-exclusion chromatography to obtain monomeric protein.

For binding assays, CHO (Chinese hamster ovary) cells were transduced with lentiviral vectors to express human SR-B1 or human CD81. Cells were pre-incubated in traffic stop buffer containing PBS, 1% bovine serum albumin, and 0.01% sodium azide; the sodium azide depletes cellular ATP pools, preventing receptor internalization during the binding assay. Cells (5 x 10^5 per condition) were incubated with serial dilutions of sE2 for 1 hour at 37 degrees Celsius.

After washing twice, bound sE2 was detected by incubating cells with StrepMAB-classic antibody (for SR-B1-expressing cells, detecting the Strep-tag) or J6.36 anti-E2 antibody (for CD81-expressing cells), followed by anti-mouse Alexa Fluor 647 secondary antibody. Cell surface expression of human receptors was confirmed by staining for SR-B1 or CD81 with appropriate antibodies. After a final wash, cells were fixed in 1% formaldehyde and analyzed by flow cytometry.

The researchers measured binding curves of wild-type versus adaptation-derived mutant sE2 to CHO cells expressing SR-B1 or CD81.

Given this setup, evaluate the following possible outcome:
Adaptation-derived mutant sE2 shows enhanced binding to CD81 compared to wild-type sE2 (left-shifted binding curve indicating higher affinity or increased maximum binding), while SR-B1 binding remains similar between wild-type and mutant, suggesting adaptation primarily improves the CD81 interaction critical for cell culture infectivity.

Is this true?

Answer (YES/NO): NO